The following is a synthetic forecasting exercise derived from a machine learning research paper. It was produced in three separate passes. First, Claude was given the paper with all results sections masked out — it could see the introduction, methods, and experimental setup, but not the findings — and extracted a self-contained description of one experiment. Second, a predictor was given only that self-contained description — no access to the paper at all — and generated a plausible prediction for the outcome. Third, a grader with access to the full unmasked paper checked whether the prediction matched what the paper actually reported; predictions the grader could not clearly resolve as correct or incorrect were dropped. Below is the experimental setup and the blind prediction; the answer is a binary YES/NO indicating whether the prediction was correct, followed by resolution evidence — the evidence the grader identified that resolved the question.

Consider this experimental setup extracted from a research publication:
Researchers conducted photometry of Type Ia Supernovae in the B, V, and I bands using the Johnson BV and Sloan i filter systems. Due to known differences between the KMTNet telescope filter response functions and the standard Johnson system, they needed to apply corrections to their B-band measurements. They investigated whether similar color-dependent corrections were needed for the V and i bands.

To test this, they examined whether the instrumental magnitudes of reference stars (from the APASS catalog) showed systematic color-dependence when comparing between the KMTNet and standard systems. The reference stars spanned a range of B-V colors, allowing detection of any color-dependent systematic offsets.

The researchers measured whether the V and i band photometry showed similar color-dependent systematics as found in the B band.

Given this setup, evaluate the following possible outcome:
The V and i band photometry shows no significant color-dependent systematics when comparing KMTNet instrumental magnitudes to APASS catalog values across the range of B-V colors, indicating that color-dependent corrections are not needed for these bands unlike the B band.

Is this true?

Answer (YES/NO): YES